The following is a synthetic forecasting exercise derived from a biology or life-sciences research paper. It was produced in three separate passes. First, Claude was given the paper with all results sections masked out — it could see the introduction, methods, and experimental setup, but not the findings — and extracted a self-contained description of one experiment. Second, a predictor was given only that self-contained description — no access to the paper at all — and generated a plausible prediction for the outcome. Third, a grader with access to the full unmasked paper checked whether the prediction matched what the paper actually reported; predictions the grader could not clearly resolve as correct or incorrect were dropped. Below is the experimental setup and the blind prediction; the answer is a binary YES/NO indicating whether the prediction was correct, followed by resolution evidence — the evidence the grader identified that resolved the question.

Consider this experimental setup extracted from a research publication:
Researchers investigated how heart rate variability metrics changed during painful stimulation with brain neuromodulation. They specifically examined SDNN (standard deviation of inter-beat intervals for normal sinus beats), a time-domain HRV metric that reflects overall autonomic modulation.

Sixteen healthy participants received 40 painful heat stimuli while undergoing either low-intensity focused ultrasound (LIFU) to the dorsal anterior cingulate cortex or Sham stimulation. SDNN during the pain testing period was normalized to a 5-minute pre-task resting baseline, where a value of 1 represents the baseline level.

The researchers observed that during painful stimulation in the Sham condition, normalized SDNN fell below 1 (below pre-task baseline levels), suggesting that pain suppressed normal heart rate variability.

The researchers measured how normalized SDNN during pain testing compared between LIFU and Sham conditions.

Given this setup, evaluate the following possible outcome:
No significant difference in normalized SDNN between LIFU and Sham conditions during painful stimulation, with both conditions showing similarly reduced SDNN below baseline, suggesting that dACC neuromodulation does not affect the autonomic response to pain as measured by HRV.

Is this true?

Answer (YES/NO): NO